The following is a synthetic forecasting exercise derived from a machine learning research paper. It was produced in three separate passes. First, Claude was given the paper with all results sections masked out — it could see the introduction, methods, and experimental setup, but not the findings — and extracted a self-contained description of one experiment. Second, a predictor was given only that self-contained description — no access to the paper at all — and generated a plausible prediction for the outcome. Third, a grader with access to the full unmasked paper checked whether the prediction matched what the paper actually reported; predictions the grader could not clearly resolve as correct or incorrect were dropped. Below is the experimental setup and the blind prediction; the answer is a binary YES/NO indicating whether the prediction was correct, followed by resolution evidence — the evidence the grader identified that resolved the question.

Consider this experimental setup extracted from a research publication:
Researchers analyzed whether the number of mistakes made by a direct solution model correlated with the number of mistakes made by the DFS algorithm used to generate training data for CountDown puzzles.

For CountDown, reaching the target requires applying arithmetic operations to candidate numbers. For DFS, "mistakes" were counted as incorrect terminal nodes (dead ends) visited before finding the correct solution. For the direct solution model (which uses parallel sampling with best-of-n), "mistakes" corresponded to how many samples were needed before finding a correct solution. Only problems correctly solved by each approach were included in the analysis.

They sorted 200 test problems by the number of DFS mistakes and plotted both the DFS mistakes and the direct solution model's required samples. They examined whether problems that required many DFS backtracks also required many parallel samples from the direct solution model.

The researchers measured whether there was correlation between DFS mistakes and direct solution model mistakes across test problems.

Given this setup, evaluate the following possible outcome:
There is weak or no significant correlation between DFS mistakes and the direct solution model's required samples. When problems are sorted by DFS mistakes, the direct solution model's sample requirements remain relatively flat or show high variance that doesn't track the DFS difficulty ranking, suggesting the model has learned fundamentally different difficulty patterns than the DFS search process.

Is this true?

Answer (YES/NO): YES